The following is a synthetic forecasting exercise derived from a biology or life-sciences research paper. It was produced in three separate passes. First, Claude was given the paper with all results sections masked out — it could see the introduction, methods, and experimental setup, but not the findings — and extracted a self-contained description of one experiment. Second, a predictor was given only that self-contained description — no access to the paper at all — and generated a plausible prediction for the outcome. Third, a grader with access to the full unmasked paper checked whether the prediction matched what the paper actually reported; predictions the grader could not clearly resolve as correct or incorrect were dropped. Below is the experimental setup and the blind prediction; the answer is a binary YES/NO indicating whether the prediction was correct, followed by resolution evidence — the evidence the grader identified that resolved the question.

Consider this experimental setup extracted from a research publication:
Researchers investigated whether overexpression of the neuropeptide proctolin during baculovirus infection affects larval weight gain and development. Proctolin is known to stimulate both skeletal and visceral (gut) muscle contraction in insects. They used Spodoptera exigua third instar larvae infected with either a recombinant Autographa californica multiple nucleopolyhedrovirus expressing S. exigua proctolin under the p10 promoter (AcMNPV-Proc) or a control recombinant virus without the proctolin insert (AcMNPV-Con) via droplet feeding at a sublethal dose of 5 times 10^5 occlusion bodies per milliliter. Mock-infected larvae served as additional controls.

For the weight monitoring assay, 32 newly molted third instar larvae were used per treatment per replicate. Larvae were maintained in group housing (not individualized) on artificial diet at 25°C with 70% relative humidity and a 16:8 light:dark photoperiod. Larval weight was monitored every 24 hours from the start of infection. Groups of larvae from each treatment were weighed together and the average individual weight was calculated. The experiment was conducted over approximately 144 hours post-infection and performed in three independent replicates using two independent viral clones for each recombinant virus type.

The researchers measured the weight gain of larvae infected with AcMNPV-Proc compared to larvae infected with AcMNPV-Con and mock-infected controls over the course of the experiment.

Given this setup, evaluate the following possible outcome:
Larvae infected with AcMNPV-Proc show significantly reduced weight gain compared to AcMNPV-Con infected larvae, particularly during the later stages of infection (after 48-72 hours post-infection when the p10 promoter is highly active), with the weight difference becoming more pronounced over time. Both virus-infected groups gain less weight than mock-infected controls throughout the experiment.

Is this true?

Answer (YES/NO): NO